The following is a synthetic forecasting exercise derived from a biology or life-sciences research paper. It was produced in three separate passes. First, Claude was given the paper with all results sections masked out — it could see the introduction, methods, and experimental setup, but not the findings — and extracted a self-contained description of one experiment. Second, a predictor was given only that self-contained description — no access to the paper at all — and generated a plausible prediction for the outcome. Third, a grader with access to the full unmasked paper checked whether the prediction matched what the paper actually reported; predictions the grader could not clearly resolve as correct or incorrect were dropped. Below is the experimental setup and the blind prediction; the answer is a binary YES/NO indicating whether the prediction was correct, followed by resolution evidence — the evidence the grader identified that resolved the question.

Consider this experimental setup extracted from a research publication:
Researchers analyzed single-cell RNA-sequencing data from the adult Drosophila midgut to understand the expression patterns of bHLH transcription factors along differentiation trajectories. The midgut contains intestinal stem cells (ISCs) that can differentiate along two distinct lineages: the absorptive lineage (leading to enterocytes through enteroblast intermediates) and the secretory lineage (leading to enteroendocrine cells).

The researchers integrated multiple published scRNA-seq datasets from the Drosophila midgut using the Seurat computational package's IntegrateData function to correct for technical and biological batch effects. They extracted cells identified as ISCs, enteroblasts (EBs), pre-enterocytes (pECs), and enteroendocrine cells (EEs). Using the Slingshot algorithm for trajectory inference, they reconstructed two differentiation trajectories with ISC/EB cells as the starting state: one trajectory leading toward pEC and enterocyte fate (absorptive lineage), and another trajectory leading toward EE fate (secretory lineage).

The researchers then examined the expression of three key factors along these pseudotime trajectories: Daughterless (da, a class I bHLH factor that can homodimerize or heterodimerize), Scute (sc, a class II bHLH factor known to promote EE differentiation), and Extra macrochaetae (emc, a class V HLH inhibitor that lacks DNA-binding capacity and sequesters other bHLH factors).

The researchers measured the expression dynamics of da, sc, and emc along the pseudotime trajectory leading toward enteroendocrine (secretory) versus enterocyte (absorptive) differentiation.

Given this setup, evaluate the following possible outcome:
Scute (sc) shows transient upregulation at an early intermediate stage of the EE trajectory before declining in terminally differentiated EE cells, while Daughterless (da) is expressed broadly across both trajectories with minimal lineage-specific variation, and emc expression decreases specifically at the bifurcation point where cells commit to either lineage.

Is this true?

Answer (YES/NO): NO